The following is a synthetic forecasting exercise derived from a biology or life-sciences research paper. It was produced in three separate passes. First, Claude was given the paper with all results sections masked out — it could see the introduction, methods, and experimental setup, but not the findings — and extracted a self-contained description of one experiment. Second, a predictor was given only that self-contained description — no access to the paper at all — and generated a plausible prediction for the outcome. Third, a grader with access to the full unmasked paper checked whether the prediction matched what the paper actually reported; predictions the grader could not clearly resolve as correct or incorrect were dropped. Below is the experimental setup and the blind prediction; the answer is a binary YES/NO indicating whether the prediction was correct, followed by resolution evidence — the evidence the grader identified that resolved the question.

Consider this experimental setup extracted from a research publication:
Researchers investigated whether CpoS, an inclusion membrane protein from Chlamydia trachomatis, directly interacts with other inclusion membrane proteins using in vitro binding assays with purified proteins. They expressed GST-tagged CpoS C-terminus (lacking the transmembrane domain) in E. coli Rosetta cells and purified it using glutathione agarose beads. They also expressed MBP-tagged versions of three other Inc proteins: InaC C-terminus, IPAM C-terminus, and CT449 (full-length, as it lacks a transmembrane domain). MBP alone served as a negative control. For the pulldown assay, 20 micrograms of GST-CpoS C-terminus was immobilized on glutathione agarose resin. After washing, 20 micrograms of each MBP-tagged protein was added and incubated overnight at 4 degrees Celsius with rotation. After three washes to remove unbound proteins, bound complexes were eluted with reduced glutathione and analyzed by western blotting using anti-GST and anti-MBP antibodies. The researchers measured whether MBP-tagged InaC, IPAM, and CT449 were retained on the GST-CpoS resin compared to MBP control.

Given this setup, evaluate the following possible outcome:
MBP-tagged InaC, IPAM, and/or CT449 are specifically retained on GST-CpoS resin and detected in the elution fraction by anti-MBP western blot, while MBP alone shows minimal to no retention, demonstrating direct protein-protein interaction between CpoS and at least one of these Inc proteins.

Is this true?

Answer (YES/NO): YES